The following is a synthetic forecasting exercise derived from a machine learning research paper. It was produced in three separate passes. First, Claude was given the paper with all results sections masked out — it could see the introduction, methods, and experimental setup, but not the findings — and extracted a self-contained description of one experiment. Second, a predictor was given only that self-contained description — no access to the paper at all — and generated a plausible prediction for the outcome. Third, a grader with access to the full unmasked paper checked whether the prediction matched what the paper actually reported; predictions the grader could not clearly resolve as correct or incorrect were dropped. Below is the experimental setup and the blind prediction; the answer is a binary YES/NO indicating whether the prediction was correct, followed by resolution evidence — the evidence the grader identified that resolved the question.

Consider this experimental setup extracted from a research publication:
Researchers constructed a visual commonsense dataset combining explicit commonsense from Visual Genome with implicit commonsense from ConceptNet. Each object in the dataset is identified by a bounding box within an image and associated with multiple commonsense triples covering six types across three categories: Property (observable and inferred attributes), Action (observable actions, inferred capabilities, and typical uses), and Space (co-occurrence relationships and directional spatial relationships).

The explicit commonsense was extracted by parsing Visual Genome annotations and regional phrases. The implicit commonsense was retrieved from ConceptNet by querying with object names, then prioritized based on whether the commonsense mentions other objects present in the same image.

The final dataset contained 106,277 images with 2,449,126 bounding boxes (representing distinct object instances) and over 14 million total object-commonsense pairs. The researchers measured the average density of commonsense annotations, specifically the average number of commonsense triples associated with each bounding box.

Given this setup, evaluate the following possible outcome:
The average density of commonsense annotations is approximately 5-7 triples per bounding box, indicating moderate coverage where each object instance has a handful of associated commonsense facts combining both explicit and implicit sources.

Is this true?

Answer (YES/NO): YES